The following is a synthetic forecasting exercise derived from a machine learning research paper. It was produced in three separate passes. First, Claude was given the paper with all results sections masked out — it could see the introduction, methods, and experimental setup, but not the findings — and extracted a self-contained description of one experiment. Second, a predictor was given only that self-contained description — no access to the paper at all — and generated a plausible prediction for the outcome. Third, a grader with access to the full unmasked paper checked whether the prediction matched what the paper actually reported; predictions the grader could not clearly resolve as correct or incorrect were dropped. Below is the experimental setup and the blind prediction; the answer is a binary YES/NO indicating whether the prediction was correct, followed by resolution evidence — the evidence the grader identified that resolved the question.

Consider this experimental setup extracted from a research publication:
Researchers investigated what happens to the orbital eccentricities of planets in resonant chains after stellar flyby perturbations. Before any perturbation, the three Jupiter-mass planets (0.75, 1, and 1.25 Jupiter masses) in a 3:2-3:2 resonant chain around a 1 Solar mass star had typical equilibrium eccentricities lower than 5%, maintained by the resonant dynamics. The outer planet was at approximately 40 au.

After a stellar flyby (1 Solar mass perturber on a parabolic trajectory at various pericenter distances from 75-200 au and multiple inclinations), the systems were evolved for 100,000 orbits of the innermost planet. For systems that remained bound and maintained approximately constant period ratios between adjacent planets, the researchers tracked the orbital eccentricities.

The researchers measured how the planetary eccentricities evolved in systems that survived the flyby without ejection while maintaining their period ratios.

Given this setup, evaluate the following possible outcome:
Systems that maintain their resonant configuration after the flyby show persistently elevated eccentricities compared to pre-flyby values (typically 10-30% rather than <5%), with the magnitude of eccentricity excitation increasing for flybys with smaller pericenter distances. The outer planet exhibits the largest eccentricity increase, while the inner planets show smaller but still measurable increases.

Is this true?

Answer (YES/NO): NO